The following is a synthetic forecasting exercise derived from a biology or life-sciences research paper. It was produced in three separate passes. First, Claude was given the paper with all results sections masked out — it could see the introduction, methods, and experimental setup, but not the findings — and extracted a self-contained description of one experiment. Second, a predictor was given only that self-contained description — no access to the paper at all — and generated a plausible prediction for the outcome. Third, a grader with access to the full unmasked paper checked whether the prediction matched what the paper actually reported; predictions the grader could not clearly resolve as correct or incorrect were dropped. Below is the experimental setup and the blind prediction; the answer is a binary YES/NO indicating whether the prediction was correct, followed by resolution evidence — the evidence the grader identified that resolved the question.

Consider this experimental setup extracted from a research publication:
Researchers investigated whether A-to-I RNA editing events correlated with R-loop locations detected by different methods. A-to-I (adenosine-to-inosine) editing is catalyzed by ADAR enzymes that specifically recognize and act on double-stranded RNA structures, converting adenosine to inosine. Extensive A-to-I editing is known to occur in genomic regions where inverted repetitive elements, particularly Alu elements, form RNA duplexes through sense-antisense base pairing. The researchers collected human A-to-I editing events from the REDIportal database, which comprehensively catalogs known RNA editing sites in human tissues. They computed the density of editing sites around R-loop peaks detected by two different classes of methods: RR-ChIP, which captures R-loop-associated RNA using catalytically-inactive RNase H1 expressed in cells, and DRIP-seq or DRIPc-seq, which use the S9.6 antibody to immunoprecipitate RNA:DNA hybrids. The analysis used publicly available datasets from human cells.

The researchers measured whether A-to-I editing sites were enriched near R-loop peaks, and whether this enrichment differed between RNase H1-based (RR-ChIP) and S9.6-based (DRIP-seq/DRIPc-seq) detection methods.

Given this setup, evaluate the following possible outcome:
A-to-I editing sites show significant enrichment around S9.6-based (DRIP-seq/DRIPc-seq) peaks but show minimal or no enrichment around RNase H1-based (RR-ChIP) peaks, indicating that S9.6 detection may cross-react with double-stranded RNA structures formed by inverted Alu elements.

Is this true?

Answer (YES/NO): NO